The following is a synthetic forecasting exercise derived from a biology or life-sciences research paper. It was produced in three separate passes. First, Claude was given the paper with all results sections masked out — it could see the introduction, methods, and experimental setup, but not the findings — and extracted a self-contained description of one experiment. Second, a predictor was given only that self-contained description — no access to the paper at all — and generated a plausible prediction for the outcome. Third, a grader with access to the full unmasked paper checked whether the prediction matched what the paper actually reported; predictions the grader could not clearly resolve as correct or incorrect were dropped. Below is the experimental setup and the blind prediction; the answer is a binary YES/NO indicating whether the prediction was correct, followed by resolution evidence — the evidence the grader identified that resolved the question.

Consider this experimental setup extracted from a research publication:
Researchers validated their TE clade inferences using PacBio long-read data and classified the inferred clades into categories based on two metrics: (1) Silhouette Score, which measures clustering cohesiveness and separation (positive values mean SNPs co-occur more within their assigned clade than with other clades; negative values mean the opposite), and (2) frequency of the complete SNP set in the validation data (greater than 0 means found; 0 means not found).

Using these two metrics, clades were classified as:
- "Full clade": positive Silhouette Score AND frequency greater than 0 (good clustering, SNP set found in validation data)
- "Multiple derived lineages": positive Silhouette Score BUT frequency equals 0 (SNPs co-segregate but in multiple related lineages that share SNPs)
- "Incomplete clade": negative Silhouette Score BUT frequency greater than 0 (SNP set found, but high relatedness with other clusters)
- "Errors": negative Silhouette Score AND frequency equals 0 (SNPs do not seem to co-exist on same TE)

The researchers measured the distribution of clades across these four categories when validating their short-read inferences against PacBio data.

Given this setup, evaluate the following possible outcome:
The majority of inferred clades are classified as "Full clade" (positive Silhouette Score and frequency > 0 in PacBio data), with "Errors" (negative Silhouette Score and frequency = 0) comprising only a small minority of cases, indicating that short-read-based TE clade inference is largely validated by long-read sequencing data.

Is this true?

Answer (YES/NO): NO